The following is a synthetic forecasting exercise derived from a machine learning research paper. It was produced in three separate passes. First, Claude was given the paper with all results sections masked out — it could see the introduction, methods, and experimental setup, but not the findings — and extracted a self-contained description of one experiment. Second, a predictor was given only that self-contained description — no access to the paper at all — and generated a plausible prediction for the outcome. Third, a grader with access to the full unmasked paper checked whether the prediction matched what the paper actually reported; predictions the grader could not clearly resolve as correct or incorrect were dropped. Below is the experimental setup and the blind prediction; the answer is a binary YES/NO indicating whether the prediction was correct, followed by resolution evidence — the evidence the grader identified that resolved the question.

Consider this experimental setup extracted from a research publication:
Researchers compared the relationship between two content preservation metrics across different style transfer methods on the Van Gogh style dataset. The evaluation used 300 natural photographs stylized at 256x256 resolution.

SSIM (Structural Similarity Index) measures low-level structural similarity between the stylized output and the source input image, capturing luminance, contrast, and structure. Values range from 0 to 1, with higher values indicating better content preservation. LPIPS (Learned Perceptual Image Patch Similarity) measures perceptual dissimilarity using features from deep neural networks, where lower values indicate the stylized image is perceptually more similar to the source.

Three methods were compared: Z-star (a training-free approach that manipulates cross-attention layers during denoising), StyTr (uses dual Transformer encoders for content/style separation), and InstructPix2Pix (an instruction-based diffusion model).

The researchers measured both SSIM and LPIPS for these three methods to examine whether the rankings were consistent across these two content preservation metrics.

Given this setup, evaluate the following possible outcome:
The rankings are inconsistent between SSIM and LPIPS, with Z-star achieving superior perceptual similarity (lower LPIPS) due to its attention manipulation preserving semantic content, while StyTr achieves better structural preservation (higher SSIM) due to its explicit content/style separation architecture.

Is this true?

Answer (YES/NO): NO